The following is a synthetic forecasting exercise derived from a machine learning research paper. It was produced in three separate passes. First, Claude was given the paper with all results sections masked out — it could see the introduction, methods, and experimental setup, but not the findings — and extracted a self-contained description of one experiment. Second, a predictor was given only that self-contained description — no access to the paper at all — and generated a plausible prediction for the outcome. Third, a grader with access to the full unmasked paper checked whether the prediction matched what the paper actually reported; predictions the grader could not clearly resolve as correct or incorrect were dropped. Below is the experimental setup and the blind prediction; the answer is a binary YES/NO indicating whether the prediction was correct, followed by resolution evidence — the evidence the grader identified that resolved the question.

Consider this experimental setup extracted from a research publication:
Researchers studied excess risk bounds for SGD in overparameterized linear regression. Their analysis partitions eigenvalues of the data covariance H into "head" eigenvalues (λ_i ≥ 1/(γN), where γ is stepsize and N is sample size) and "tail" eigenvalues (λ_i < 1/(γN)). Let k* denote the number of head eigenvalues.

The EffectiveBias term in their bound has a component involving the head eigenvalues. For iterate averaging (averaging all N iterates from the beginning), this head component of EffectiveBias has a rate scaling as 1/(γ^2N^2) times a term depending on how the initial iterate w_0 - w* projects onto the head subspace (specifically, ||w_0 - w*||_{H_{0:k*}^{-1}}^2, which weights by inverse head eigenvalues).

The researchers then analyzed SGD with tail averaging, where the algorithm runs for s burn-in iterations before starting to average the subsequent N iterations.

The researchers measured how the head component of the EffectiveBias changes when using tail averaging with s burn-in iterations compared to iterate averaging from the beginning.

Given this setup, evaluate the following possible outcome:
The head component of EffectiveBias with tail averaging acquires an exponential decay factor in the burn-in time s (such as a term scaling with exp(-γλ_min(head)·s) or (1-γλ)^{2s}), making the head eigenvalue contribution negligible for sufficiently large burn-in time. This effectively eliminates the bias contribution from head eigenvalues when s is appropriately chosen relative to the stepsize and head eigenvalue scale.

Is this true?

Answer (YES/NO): YES